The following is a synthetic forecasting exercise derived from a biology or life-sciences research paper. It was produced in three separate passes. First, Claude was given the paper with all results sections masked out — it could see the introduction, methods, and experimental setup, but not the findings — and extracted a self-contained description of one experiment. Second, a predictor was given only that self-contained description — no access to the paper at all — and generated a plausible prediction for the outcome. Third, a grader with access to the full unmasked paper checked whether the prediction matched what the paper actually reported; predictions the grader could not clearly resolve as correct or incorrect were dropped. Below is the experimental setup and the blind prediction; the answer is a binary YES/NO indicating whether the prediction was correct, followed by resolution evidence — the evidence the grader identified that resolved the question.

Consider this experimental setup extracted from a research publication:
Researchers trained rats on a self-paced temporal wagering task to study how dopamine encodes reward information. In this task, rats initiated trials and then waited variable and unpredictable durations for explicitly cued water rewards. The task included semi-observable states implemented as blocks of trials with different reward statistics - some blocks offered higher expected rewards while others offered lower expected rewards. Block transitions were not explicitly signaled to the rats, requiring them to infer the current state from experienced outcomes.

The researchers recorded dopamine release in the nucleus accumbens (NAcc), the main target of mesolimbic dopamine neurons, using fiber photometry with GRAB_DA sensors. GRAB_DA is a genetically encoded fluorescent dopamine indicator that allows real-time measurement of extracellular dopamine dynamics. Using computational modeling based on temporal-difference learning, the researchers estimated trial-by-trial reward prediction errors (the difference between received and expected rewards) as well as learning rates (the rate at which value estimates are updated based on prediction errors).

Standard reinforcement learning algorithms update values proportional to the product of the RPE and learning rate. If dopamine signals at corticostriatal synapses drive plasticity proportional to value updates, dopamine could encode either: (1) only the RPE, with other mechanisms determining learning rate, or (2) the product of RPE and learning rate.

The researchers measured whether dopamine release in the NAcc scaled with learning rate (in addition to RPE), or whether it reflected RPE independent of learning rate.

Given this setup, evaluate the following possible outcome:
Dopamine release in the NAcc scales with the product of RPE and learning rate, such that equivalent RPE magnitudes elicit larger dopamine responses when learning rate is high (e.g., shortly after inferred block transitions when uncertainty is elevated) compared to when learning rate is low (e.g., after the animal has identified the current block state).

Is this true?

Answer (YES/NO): NO